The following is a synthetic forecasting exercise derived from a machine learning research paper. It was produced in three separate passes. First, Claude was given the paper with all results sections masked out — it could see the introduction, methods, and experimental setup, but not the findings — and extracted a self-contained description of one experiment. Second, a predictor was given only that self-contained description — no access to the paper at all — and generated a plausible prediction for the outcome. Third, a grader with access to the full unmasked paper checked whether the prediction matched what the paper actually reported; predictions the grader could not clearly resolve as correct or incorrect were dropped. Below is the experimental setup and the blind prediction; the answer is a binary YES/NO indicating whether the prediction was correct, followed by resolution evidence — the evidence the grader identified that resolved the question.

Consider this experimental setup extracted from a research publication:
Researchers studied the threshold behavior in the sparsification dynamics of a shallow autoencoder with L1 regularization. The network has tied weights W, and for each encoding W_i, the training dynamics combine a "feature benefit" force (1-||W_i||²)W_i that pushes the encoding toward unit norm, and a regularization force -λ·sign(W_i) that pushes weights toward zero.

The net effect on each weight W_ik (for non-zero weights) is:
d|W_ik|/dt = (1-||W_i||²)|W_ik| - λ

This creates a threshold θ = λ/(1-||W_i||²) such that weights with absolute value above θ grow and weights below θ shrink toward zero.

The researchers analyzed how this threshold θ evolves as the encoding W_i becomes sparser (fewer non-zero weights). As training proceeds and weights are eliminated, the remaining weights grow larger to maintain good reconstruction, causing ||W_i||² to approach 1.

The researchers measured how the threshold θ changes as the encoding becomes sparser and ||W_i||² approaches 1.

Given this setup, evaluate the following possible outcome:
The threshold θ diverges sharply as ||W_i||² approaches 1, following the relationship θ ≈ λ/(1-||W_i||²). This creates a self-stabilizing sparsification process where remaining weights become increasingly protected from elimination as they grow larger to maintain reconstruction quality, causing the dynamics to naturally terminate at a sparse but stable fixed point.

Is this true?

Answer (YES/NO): NO